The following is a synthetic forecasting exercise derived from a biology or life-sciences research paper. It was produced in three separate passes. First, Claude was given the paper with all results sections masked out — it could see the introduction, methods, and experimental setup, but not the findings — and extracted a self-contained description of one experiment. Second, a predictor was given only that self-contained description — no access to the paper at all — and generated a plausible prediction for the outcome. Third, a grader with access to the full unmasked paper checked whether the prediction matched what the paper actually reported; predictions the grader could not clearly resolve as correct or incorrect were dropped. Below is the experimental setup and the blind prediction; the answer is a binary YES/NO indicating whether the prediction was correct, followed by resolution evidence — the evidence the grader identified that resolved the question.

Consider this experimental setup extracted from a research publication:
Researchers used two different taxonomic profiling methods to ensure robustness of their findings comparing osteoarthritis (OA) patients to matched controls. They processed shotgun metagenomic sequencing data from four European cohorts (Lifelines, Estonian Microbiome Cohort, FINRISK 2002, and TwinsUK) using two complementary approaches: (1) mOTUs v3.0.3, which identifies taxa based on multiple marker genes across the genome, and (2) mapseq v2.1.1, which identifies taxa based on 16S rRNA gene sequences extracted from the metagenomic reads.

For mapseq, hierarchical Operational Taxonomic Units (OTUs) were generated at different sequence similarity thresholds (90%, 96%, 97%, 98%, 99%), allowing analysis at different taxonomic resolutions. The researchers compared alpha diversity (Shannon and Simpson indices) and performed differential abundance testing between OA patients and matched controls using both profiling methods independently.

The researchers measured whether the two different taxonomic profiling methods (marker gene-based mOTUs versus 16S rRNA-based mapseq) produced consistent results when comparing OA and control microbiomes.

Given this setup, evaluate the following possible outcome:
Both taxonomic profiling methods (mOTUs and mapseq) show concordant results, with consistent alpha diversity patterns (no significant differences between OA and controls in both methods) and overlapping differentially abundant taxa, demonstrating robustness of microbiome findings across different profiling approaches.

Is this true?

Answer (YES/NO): YES